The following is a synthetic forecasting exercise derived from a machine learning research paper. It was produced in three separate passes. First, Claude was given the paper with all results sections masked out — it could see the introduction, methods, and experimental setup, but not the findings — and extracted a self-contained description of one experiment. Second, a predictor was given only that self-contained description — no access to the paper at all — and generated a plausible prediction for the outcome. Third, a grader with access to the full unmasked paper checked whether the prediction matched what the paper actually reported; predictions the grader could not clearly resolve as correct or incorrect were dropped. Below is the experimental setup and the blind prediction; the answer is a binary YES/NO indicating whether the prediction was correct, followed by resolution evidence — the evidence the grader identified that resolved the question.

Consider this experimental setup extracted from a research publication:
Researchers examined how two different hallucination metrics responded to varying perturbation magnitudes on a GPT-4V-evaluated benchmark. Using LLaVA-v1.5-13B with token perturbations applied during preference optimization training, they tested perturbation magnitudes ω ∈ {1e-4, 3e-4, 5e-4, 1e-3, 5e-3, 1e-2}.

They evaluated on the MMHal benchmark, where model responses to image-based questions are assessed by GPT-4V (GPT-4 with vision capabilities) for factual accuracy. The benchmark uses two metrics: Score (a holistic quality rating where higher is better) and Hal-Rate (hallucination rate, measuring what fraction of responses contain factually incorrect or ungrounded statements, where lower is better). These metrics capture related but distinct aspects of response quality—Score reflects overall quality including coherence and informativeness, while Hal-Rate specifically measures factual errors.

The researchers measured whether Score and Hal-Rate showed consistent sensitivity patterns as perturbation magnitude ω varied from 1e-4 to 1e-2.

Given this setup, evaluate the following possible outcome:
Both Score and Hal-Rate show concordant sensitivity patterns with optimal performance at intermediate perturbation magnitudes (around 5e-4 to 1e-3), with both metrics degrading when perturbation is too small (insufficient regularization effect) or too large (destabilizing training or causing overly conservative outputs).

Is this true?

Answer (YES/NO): YES